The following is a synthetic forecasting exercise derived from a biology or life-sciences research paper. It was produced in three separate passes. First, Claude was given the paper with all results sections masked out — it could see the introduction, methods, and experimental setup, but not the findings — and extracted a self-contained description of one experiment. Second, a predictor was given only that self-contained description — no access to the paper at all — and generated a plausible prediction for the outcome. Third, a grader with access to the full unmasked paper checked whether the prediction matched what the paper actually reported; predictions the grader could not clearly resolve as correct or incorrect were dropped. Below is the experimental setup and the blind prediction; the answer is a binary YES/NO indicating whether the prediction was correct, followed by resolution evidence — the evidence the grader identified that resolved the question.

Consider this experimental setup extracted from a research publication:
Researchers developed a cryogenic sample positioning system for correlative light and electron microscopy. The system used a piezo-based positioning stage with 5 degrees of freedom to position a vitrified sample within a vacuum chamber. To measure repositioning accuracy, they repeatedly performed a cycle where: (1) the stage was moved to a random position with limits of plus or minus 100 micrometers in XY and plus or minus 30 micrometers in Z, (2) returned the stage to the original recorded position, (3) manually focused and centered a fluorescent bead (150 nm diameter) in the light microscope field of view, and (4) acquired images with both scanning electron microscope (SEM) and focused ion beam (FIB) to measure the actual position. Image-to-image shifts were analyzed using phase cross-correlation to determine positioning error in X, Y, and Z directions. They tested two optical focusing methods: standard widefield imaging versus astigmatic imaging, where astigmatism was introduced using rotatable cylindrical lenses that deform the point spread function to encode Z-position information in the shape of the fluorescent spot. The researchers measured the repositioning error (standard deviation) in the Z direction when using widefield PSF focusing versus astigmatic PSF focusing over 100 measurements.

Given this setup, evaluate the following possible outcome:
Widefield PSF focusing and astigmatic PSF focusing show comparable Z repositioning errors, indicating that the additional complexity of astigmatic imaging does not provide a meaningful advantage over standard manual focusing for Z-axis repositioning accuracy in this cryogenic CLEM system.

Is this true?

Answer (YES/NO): NO